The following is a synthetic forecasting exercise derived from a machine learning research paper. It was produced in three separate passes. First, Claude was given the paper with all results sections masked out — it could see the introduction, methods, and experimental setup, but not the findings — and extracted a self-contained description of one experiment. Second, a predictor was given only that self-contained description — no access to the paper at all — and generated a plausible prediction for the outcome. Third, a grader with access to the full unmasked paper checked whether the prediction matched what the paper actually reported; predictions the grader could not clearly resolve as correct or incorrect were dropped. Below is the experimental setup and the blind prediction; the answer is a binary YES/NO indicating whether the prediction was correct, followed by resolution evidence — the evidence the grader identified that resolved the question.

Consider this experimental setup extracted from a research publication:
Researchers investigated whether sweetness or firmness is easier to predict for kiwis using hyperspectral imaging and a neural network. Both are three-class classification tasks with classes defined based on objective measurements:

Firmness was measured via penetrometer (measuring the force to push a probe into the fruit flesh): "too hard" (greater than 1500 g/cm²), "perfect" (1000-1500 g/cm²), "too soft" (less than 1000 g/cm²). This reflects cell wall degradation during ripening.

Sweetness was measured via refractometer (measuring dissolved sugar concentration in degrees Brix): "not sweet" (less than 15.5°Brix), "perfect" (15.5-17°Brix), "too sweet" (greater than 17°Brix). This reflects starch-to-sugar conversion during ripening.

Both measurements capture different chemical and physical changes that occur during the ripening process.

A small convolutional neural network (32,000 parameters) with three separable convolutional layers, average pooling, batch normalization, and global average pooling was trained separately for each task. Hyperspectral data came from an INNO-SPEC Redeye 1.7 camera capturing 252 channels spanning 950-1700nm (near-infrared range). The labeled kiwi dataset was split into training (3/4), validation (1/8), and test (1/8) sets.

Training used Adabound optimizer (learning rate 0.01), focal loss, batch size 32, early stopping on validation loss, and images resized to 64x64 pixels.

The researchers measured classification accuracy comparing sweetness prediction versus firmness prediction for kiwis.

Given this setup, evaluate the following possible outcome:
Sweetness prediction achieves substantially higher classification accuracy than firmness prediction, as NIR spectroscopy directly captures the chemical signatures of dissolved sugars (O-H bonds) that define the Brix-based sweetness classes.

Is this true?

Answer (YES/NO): YES